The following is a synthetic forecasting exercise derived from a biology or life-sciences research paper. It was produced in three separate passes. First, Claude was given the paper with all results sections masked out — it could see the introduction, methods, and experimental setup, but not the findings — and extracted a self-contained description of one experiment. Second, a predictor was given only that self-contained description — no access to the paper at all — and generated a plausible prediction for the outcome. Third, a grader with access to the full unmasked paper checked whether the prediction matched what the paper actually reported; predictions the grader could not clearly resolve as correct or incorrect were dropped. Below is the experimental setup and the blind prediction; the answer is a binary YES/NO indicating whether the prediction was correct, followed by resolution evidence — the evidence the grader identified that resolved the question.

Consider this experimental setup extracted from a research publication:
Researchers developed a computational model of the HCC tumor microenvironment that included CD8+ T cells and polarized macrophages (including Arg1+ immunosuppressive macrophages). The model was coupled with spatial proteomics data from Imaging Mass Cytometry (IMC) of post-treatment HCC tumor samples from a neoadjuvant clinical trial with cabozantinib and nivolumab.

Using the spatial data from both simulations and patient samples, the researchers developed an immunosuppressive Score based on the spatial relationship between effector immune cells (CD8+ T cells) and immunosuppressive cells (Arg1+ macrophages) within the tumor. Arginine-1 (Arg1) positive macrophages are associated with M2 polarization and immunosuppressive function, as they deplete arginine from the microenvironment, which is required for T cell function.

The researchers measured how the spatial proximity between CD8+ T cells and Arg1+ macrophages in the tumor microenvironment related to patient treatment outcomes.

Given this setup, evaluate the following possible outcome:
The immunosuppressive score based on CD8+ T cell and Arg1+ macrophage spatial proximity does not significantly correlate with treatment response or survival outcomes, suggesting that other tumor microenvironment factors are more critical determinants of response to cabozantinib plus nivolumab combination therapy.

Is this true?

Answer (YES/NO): NO